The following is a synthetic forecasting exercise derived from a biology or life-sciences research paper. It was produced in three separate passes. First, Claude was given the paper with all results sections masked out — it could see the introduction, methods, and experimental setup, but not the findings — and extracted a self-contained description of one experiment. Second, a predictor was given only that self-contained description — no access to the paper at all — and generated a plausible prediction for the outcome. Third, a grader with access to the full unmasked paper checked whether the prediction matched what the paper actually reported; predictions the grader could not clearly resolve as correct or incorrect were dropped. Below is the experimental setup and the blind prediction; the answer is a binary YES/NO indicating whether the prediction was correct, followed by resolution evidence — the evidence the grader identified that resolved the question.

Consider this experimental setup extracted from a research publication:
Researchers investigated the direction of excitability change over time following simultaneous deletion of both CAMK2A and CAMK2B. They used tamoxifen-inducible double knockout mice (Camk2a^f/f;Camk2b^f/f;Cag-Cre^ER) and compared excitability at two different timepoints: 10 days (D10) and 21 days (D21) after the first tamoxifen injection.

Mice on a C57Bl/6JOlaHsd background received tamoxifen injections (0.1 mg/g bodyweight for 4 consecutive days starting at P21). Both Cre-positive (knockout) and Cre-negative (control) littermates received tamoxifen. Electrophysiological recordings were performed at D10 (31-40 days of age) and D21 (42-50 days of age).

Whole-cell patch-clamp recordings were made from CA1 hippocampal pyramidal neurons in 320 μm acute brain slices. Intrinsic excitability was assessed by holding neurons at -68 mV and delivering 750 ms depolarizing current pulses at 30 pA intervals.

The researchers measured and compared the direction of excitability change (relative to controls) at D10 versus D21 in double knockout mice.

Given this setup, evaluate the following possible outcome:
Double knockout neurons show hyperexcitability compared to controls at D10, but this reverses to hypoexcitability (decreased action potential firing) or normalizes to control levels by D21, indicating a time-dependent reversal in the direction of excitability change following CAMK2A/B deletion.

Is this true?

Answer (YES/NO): NO